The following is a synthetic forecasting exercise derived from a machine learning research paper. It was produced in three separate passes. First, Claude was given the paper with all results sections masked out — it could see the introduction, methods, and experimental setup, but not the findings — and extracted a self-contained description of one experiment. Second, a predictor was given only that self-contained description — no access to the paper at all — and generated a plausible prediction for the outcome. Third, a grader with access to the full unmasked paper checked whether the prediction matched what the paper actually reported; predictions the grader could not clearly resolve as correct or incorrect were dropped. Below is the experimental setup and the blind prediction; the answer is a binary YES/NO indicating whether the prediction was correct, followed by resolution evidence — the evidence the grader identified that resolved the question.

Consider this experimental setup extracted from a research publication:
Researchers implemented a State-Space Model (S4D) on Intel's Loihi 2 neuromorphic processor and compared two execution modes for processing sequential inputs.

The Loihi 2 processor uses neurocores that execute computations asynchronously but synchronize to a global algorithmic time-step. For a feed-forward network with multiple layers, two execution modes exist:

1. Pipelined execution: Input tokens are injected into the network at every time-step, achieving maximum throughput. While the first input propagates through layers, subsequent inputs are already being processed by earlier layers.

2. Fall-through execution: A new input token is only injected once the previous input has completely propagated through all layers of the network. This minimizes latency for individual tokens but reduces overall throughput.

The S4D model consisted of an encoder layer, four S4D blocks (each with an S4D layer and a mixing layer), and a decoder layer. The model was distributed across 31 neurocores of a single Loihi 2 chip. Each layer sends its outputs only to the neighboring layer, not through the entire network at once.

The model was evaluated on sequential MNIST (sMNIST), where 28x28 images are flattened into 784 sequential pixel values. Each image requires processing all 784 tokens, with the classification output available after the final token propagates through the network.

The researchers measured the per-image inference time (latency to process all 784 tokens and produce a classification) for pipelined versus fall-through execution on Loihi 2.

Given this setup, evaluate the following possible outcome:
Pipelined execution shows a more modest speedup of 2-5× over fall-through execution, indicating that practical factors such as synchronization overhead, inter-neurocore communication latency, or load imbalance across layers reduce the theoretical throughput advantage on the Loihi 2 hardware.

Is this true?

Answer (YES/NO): NO